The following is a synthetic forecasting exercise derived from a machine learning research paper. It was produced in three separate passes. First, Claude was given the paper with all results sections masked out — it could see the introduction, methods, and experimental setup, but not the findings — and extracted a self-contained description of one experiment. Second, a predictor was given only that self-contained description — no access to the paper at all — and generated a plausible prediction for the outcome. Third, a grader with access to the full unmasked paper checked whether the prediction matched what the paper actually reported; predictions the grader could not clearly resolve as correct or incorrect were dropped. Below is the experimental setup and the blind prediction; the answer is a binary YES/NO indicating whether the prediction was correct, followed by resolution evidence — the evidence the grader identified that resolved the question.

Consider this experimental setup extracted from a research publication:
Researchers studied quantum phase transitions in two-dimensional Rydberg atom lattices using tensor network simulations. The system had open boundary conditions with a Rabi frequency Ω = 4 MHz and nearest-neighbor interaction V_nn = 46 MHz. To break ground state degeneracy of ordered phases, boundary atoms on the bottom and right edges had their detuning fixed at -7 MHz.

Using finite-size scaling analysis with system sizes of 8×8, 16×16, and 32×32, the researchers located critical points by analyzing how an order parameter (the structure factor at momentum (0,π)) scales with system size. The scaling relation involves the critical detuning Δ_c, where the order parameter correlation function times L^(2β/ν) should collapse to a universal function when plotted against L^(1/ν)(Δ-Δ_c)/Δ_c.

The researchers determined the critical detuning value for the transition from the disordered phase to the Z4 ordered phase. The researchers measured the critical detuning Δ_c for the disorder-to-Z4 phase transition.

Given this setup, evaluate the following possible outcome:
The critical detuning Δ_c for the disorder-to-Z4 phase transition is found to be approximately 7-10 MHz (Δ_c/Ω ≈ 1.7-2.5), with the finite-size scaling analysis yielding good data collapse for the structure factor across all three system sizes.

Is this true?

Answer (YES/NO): YES